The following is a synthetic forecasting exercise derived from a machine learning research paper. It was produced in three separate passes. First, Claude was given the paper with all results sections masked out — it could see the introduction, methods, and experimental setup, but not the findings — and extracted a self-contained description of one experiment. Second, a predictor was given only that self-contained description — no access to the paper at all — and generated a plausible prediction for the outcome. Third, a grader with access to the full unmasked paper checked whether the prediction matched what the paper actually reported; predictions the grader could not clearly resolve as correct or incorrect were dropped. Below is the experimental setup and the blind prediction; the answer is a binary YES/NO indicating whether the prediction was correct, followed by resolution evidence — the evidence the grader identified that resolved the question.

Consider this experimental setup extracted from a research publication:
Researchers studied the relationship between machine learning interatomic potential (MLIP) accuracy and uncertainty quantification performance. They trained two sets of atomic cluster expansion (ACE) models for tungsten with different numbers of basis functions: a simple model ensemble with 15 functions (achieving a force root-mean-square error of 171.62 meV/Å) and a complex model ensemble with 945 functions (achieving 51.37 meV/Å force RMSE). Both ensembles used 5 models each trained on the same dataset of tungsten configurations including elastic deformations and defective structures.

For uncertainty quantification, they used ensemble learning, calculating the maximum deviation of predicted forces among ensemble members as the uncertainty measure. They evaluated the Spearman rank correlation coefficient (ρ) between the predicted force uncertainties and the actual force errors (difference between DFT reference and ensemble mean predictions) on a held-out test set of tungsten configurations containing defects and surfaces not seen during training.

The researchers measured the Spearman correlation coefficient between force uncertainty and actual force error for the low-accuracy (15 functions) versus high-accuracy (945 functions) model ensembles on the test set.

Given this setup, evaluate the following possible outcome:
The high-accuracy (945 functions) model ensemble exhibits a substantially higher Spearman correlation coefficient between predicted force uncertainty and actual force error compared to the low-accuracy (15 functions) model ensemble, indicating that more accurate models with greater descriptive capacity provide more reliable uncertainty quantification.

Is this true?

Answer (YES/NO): YES